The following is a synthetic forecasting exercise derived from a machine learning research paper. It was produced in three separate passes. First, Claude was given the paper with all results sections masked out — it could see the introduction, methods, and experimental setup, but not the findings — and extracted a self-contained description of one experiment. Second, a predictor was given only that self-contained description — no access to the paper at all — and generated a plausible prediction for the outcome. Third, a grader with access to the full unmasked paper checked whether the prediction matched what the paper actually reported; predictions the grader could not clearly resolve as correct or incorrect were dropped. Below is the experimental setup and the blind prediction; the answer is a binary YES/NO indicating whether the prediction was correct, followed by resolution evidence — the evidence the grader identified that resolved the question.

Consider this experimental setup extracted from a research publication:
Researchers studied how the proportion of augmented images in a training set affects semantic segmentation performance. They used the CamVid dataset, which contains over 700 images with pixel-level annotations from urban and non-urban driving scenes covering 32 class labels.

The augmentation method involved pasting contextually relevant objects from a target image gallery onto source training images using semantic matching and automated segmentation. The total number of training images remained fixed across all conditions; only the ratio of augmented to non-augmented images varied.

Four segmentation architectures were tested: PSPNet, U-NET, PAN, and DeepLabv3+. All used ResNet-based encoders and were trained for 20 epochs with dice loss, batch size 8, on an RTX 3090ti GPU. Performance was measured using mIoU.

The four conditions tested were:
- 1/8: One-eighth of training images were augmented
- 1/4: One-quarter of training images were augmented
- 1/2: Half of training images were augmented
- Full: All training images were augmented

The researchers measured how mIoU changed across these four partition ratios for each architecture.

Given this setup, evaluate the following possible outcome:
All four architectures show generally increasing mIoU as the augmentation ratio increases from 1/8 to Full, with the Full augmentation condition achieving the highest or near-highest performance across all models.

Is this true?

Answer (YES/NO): NO